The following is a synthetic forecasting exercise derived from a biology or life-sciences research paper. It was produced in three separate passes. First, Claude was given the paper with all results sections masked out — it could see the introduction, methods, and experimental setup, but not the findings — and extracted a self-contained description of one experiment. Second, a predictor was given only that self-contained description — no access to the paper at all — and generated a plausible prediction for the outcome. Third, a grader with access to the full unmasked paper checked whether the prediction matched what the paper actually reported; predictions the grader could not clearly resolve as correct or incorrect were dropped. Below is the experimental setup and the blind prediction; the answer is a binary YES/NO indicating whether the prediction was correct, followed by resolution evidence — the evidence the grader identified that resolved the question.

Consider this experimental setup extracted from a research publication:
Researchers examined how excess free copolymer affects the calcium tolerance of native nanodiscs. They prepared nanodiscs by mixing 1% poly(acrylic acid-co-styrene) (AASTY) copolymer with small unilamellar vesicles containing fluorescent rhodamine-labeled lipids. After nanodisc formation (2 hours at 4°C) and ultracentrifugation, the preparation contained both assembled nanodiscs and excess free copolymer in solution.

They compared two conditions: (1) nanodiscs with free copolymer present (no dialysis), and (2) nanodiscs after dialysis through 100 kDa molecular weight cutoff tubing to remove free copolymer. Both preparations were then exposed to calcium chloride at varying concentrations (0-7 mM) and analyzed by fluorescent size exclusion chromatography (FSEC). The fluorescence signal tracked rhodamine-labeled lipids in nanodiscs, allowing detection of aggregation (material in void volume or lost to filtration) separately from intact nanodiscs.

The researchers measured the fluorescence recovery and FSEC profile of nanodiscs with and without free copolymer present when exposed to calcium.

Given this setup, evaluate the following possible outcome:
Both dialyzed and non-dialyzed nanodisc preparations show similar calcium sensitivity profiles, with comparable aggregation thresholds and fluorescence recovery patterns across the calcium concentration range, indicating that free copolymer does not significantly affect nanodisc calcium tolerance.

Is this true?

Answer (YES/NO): NO